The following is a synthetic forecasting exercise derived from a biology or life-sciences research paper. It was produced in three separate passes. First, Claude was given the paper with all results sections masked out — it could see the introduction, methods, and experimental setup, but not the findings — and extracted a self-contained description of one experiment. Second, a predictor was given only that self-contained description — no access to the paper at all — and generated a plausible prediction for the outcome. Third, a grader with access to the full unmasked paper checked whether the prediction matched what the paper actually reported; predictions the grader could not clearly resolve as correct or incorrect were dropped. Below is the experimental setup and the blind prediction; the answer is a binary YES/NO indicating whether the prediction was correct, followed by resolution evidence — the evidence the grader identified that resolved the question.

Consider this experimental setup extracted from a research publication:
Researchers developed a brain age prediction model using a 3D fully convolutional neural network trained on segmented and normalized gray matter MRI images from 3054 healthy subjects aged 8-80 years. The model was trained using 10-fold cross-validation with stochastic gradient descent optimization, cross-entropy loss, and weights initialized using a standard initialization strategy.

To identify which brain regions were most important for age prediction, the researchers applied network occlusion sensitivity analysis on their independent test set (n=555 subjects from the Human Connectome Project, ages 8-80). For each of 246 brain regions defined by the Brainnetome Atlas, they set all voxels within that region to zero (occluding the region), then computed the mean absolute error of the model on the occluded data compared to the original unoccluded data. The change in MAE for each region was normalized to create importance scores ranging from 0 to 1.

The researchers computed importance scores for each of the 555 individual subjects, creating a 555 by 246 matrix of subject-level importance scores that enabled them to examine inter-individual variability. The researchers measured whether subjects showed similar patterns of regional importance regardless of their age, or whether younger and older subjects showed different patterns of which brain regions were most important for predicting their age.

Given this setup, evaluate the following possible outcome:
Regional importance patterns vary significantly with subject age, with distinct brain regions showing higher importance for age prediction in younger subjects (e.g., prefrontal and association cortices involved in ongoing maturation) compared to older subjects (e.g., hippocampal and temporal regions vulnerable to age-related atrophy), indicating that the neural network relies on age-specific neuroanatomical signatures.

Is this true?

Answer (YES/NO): NO